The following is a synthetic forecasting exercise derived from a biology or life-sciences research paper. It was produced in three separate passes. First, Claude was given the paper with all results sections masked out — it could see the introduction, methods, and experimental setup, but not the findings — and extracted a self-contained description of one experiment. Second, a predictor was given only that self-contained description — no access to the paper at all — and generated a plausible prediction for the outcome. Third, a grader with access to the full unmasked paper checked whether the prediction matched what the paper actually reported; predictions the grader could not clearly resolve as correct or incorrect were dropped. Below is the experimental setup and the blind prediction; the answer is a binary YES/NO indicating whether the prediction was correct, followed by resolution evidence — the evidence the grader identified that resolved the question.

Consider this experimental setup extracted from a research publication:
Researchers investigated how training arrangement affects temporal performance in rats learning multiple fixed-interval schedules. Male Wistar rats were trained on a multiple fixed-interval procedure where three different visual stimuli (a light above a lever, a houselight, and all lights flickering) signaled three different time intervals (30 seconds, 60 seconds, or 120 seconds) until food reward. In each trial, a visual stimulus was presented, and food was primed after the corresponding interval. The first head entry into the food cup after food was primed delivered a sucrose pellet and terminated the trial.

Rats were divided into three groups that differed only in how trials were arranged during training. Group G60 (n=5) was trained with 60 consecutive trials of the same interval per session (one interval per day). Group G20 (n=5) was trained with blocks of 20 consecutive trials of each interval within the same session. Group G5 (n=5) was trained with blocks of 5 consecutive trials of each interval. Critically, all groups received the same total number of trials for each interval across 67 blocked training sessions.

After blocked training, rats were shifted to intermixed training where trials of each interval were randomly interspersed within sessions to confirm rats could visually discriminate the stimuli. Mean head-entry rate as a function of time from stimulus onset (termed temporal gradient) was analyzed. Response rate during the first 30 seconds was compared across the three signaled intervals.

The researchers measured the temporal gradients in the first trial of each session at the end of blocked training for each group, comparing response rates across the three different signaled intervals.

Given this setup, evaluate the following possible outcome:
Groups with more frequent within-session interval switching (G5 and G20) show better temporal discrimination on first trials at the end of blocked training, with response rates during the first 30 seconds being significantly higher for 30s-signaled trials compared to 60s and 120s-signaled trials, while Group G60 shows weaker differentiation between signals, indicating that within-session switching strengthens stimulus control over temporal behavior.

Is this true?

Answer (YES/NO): NO